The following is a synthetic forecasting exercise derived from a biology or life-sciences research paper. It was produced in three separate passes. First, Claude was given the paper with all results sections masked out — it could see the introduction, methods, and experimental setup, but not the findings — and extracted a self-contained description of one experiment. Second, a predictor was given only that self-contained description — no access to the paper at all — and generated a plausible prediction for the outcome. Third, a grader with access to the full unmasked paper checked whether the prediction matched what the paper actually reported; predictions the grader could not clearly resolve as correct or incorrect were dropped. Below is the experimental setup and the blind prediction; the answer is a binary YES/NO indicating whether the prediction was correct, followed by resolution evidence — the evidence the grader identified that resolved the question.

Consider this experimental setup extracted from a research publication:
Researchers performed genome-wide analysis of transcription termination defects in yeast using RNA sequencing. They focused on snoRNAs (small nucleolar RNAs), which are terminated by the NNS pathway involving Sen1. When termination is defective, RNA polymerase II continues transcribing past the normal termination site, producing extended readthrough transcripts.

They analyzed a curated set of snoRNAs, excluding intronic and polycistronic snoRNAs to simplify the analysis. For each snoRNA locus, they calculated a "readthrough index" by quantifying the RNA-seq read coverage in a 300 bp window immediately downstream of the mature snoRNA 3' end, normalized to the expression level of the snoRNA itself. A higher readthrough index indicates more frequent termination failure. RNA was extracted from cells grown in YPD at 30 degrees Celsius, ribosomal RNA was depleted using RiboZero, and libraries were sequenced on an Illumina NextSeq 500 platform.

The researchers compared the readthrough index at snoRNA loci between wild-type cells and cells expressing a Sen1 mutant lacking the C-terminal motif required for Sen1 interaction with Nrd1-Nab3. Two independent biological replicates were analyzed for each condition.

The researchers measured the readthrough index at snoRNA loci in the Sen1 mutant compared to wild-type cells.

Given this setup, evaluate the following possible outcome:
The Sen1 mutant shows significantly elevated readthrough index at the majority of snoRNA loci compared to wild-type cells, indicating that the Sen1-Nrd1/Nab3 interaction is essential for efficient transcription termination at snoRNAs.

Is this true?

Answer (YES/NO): NO